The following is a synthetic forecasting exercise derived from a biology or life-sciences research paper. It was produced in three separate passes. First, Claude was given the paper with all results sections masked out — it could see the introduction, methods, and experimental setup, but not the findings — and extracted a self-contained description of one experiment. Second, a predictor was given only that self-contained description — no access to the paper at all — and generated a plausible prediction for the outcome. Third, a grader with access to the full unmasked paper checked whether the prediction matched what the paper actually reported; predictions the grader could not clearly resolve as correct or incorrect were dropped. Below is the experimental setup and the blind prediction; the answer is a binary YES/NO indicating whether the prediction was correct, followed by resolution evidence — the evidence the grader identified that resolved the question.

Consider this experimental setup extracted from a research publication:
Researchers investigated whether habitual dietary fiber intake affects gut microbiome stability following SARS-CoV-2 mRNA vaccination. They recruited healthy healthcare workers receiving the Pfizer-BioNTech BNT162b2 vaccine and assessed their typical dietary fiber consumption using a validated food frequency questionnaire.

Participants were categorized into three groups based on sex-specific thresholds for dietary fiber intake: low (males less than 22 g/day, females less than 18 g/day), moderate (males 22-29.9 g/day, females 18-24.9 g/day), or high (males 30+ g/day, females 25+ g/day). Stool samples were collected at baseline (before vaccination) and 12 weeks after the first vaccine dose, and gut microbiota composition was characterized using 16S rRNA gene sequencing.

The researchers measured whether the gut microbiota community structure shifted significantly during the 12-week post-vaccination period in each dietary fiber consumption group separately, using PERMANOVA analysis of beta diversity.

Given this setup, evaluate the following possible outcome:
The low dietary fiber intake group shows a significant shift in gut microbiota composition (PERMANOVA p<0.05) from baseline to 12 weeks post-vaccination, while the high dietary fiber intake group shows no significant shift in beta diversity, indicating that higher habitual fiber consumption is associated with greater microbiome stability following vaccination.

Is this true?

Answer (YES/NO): YES